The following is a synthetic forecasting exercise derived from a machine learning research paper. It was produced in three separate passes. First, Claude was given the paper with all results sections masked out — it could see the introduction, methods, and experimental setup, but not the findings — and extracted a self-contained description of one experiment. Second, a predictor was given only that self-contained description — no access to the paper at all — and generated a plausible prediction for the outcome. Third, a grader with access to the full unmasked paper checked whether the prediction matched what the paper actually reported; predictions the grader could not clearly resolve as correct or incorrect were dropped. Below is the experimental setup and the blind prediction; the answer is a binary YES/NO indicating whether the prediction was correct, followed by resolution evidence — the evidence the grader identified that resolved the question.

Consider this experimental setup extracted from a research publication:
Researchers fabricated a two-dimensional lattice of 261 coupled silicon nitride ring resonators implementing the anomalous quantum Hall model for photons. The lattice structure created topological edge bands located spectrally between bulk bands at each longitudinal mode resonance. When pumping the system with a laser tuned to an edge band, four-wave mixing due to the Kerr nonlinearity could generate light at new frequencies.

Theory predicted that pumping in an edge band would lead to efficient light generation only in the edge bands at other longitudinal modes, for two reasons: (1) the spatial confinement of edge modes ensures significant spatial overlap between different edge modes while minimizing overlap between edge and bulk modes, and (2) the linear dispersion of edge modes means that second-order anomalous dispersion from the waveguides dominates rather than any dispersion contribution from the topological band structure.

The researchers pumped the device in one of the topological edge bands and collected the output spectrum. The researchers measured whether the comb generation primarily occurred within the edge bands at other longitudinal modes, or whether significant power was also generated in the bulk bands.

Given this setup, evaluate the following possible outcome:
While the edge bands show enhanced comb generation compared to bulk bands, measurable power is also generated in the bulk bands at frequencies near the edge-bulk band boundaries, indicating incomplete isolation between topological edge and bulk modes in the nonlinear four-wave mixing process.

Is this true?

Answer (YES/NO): NO